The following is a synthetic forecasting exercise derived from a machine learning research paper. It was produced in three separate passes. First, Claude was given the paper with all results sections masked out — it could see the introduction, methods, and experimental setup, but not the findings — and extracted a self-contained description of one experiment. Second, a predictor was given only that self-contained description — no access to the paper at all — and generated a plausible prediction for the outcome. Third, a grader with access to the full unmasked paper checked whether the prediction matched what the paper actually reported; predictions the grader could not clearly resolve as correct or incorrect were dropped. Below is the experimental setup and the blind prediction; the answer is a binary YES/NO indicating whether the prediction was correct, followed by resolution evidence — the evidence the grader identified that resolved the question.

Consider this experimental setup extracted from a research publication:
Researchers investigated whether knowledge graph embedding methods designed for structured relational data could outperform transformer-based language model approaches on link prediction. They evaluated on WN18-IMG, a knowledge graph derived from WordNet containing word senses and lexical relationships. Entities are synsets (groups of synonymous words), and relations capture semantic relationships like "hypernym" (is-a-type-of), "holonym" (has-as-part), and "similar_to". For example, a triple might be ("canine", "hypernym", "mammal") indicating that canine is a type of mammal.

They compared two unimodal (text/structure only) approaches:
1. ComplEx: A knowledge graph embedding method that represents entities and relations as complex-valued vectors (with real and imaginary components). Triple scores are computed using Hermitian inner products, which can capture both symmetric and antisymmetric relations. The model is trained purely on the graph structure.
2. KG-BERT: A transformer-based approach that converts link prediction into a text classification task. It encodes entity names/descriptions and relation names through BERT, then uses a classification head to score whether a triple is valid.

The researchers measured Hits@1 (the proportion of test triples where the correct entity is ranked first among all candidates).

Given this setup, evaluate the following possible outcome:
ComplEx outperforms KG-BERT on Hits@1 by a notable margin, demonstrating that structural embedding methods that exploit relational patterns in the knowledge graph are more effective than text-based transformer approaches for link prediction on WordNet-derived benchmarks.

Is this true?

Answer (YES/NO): YES